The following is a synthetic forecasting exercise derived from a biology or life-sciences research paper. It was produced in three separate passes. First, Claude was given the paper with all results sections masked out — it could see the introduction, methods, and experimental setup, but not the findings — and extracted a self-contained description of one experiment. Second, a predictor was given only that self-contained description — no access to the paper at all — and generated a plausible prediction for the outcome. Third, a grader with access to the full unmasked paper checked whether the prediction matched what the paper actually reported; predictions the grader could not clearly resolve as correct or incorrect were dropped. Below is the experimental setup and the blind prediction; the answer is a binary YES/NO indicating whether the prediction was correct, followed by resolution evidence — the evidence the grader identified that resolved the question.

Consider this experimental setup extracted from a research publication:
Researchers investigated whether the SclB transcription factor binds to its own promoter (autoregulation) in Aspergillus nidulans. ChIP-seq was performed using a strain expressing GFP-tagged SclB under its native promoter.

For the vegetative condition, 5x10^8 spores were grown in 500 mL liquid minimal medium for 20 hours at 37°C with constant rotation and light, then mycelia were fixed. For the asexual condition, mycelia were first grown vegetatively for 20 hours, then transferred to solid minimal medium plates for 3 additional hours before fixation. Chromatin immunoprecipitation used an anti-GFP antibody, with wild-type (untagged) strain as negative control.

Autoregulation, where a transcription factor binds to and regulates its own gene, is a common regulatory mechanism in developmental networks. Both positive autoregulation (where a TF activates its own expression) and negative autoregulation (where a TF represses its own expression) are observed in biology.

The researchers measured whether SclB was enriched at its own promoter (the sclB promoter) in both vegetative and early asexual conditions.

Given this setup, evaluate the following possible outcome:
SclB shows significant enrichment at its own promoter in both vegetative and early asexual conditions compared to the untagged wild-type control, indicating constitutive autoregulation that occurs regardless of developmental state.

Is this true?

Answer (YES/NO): YES